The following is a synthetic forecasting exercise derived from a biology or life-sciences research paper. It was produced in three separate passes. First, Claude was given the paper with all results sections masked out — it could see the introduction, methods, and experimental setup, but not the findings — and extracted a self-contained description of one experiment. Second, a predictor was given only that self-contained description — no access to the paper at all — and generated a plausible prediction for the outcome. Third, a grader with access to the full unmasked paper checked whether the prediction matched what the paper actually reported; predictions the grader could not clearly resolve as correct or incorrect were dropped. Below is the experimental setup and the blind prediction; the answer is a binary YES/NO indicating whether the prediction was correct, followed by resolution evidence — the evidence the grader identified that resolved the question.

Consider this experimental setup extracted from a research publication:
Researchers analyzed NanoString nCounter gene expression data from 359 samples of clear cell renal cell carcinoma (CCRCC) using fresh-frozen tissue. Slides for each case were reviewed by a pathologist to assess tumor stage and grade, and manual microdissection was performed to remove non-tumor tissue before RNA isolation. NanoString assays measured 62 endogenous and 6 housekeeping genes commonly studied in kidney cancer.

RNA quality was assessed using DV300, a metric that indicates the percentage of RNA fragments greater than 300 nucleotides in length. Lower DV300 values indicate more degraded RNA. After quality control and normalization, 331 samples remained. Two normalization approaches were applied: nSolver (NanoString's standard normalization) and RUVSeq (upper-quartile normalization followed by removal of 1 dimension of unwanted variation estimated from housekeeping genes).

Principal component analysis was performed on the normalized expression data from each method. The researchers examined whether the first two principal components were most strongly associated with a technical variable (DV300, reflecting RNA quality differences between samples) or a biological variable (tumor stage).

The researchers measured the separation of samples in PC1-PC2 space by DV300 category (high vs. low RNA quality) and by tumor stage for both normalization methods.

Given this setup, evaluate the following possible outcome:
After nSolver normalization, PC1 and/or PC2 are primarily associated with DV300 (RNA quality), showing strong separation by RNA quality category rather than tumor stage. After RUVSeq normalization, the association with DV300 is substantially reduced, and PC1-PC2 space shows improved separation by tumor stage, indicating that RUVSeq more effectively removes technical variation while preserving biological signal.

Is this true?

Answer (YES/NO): NO